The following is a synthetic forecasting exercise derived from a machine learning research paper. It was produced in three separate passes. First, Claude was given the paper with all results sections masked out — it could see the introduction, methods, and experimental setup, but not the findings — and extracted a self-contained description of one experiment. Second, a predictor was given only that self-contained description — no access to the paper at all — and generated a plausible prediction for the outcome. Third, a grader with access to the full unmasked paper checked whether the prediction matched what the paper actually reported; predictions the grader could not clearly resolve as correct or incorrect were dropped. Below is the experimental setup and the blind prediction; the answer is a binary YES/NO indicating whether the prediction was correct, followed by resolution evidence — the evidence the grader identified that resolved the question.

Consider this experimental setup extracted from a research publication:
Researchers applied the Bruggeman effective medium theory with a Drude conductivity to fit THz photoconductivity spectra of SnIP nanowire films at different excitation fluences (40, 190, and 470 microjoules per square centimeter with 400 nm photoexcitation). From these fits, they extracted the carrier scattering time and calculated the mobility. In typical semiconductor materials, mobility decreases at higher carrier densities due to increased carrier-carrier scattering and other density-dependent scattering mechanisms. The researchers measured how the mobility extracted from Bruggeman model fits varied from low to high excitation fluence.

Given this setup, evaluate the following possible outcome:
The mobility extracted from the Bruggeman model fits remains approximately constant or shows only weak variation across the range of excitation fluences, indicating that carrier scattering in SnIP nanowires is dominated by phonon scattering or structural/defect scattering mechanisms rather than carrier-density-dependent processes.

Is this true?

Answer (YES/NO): NO